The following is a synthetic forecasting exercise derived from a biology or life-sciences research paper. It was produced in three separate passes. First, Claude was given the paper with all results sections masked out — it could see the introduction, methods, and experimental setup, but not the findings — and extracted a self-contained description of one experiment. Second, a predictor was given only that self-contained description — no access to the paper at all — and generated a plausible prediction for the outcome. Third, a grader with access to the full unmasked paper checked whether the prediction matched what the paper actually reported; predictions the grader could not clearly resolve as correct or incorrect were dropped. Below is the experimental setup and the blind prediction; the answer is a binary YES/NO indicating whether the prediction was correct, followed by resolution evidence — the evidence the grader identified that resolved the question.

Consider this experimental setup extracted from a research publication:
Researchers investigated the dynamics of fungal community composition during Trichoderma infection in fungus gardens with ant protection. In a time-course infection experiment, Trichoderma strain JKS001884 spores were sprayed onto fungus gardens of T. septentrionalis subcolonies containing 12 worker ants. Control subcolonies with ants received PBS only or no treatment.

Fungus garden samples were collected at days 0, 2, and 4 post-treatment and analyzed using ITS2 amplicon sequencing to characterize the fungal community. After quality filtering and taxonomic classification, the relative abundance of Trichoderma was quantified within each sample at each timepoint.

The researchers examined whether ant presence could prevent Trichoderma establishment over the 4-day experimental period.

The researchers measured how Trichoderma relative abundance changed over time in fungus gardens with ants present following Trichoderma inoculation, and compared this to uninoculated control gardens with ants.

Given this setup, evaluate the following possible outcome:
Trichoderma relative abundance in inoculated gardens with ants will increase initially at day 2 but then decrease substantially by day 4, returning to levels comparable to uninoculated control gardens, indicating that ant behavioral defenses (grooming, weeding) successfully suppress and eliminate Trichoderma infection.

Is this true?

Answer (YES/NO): NO